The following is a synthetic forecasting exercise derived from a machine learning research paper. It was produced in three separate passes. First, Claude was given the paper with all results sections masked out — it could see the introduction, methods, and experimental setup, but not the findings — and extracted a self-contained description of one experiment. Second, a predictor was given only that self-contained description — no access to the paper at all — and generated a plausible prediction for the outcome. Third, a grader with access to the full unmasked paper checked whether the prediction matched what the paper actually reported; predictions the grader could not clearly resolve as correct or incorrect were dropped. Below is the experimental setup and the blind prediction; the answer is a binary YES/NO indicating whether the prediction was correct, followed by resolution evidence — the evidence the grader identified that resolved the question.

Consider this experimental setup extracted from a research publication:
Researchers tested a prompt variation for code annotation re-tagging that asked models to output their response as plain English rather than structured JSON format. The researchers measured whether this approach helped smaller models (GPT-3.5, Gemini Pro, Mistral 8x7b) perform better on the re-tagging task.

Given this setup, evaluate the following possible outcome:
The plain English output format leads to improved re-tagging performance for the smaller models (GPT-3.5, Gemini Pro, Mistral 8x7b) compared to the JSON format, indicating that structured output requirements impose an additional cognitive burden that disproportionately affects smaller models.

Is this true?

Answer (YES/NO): NO